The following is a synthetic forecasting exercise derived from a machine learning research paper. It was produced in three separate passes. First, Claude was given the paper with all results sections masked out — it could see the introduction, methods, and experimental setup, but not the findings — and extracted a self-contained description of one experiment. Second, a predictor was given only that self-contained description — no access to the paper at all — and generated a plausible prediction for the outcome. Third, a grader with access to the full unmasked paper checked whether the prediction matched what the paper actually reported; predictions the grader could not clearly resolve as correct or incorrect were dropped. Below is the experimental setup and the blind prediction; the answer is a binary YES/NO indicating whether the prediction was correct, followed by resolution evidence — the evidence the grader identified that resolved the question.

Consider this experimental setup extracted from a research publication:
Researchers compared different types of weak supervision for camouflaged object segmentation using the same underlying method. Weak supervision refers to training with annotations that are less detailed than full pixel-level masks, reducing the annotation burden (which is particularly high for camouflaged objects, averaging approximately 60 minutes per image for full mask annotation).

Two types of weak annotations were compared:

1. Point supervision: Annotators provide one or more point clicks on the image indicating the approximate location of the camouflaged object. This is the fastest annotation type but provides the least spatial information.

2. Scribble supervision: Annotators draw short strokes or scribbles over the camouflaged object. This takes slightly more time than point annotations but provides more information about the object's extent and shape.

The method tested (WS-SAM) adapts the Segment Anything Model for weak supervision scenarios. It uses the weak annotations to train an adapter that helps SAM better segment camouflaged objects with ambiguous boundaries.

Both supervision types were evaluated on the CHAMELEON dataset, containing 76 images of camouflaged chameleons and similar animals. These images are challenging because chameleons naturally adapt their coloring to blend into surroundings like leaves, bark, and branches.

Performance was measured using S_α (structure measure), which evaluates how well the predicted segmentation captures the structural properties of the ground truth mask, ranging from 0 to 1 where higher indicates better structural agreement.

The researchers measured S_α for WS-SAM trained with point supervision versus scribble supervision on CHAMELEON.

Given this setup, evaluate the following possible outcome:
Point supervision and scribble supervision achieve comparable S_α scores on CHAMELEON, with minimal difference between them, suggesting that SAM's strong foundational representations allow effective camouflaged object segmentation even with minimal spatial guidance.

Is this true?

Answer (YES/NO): NO